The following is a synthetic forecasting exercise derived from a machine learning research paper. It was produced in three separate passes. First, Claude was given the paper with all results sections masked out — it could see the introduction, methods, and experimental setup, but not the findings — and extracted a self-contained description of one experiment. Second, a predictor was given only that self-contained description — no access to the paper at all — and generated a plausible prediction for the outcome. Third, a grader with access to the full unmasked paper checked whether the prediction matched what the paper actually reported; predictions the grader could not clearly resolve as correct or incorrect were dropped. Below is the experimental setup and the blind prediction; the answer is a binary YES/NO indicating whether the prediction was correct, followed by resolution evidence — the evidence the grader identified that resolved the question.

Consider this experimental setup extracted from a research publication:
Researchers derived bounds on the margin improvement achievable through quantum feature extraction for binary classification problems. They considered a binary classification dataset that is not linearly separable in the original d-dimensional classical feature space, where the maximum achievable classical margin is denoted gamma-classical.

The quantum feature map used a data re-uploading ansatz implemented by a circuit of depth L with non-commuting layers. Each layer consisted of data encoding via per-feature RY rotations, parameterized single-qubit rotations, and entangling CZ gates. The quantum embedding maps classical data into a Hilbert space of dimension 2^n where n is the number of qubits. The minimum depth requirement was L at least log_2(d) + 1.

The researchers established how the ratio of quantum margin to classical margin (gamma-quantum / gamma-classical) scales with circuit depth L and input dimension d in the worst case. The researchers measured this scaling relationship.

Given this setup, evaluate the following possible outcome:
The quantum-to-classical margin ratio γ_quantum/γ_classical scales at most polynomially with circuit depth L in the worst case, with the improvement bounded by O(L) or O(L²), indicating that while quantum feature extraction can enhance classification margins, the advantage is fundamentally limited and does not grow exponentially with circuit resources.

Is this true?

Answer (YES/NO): NO